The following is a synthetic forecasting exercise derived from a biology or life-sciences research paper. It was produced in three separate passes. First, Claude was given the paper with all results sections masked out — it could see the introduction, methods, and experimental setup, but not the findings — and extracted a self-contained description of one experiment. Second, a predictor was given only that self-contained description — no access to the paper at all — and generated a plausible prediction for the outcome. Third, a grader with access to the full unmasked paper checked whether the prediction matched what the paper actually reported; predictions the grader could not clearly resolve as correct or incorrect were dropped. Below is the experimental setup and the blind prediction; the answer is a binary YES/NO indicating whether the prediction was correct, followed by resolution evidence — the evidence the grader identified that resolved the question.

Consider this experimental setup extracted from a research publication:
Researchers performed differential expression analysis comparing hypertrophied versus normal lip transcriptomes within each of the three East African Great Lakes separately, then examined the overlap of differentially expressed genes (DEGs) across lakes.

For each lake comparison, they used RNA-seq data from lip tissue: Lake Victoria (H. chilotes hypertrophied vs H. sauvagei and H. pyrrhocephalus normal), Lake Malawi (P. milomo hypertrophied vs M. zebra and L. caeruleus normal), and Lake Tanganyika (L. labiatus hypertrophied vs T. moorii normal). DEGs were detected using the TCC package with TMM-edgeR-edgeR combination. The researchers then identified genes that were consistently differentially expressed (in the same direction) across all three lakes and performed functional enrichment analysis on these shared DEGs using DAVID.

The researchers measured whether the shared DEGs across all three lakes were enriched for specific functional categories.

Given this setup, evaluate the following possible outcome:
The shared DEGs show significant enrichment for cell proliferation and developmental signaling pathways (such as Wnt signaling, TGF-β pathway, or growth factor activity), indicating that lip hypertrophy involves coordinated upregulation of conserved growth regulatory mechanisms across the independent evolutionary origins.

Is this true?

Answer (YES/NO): YES